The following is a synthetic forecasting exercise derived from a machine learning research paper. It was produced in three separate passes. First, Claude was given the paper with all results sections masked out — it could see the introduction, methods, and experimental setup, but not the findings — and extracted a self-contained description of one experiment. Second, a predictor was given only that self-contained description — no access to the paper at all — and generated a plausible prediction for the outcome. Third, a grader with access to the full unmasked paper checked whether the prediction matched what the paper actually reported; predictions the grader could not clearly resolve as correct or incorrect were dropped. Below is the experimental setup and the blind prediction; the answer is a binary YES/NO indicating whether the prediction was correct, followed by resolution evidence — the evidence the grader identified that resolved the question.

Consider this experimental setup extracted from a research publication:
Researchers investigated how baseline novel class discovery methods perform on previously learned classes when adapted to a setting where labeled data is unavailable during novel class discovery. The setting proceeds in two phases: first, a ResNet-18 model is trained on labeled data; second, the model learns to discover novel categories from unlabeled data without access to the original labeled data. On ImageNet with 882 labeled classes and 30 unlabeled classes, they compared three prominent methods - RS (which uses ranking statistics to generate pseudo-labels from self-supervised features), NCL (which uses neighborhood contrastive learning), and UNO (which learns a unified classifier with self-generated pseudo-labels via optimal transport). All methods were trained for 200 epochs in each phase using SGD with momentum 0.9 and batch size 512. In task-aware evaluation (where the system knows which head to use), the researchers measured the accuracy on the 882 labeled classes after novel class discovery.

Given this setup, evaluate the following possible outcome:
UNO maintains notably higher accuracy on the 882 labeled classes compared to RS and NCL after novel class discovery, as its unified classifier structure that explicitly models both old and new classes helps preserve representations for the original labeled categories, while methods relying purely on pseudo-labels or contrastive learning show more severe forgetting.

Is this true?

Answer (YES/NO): NO